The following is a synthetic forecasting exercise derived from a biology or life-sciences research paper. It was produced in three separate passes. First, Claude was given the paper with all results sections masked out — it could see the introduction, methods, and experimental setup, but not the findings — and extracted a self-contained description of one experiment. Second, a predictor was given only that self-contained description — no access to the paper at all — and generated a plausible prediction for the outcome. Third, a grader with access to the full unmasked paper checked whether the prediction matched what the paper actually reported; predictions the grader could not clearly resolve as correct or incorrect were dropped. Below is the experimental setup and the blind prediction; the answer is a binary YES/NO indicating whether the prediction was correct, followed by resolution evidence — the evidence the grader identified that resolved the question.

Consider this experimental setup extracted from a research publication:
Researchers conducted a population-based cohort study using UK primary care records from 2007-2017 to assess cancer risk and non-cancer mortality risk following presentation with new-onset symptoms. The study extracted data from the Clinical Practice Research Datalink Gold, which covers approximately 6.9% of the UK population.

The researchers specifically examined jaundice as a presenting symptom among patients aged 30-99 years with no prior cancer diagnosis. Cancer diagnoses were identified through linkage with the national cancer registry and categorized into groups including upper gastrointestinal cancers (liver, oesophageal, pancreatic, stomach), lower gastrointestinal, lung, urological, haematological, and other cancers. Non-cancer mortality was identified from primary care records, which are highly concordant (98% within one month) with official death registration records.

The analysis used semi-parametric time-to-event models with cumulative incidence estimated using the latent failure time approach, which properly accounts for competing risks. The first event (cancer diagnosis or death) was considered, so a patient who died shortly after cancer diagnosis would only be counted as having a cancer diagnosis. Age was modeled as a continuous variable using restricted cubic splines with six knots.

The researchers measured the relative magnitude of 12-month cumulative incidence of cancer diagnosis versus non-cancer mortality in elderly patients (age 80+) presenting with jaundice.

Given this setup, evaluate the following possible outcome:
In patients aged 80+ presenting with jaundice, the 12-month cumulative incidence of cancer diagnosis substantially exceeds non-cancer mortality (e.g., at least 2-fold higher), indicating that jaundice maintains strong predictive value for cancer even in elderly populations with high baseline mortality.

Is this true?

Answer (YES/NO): NO